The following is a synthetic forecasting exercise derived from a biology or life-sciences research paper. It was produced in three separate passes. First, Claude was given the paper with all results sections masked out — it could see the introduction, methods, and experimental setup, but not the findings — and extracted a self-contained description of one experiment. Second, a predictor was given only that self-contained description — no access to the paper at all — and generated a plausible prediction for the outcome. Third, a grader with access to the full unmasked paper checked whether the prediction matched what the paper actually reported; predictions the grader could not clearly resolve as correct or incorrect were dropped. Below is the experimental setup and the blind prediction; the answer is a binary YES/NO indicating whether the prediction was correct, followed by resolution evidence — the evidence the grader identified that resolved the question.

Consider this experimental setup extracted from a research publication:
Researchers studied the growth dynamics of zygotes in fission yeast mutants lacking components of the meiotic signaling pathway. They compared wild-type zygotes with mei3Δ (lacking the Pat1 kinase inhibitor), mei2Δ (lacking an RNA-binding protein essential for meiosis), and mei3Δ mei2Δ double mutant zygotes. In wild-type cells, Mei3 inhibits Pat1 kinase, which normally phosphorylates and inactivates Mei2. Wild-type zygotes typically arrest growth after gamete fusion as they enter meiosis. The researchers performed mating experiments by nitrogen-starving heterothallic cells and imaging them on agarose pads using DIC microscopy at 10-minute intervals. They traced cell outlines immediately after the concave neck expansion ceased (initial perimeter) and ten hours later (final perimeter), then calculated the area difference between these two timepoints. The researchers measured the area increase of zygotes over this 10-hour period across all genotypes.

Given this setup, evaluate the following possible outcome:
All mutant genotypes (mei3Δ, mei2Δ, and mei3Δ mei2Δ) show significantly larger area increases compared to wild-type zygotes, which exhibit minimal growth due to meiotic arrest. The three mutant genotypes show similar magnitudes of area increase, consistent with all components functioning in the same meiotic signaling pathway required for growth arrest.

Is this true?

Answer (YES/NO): NO